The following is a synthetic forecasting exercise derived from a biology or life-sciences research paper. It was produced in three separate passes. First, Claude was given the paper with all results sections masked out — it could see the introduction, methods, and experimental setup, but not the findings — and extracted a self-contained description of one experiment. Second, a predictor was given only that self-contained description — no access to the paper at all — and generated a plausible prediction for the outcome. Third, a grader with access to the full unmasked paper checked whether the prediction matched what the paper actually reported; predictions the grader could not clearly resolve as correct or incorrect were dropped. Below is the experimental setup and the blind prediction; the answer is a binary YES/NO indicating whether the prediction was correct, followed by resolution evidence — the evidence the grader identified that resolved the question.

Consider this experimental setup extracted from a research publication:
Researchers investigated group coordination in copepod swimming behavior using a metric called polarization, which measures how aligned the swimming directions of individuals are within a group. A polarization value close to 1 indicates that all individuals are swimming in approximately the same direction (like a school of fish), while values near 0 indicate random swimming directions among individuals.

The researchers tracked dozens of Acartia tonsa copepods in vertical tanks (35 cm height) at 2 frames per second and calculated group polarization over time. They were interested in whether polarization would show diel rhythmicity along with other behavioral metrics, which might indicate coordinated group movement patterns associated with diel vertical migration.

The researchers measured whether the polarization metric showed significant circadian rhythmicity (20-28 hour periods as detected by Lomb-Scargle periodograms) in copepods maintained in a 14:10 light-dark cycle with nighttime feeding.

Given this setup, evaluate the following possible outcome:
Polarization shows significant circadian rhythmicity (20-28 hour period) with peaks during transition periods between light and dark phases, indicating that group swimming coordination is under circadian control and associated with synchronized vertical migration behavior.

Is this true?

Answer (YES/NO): NO